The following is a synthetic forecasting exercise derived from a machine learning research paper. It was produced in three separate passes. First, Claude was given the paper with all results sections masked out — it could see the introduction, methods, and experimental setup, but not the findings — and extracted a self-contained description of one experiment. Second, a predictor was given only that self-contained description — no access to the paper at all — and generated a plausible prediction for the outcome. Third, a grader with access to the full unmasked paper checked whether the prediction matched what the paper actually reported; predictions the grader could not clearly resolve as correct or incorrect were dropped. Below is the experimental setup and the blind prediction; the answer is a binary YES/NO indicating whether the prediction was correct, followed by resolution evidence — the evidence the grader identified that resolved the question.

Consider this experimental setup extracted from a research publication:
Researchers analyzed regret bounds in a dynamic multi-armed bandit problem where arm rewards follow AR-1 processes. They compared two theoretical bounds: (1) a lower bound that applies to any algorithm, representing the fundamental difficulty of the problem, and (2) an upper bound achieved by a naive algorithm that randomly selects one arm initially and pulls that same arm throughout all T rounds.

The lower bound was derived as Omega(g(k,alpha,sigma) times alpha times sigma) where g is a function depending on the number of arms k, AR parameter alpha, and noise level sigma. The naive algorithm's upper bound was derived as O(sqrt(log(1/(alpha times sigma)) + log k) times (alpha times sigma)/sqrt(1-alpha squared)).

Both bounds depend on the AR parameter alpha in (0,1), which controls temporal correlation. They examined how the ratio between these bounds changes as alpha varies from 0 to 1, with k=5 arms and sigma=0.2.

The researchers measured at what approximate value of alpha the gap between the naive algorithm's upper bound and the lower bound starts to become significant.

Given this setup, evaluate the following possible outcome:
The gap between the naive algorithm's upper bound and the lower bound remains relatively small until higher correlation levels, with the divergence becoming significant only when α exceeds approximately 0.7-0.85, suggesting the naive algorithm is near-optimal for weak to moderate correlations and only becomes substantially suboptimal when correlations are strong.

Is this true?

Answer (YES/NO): NO